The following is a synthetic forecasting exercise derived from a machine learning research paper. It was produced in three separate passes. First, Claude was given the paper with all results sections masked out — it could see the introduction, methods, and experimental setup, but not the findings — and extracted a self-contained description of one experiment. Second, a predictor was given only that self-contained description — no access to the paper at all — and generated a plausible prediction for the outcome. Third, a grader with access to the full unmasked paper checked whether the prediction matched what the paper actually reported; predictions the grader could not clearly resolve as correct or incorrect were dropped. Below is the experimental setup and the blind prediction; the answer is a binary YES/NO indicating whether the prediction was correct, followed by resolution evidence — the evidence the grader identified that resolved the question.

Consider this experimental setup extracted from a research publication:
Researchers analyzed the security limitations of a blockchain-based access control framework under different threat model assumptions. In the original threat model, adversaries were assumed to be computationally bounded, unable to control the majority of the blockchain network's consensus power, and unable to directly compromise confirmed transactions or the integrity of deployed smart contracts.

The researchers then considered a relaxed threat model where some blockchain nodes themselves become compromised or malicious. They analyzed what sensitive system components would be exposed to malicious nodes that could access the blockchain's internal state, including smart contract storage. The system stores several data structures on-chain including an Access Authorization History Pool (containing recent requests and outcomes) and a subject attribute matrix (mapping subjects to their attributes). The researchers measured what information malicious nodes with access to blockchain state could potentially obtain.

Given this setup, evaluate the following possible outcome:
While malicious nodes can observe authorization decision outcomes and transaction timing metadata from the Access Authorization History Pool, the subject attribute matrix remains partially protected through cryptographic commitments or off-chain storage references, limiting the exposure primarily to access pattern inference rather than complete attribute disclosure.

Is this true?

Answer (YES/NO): NO